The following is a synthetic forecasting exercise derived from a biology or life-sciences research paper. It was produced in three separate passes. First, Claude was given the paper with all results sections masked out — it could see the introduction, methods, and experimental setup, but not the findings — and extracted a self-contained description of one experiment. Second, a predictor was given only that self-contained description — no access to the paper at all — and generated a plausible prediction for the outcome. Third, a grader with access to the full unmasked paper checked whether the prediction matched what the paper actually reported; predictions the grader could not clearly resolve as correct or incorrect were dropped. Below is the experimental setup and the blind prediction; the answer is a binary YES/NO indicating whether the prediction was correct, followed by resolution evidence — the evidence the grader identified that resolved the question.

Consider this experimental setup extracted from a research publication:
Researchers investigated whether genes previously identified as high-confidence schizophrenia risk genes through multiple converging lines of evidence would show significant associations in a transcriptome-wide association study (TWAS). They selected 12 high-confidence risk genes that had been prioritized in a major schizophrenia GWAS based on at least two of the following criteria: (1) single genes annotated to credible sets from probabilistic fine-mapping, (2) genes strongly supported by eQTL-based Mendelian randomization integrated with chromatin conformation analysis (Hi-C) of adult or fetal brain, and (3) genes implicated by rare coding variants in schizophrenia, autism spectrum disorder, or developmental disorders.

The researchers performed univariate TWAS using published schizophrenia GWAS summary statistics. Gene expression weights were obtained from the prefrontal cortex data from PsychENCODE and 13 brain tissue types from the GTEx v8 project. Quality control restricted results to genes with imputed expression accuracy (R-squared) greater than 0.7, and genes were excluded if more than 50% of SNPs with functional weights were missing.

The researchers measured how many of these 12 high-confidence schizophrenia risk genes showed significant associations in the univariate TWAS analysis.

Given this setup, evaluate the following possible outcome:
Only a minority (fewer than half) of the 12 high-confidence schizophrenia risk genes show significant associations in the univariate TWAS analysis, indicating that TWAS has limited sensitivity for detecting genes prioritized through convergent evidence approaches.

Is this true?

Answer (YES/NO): NO